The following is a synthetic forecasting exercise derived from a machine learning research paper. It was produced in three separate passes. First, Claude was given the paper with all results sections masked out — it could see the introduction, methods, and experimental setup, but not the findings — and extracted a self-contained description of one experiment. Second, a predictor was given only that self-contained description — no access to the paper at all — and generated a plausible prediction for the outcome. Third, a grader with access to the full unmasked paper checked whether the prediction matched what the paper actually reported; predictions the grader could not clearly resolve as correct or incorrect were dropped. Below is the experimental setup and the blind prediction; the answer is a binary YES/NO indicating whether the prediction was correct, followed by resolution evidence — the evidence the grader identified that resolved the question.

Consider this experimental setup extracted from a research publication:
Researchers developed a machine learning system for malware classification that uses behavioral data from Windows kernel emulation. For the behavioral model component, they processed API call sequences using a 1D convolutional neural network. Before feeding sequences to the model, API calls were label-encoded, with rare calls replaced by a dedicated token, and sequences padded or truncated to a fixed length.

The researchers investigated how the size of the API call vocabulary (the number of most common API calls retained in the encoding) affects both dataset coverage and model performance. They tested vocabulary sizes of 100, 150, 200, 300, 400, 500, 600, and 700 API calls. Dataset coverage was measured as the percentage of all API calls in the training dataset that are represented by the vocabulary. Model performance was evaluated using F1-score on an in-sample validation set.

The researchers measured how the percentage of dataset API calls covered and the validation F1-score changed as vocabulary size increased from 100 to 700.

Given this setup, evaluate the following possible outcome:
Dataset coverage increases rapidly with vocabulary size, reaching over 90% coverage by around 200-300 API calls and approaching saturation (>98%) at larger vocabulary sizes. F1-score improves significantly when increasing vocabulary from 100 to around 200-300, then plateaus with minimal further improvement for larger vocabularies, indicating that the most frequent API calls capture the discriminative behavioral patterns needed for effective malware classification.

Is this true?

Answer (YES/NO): NO